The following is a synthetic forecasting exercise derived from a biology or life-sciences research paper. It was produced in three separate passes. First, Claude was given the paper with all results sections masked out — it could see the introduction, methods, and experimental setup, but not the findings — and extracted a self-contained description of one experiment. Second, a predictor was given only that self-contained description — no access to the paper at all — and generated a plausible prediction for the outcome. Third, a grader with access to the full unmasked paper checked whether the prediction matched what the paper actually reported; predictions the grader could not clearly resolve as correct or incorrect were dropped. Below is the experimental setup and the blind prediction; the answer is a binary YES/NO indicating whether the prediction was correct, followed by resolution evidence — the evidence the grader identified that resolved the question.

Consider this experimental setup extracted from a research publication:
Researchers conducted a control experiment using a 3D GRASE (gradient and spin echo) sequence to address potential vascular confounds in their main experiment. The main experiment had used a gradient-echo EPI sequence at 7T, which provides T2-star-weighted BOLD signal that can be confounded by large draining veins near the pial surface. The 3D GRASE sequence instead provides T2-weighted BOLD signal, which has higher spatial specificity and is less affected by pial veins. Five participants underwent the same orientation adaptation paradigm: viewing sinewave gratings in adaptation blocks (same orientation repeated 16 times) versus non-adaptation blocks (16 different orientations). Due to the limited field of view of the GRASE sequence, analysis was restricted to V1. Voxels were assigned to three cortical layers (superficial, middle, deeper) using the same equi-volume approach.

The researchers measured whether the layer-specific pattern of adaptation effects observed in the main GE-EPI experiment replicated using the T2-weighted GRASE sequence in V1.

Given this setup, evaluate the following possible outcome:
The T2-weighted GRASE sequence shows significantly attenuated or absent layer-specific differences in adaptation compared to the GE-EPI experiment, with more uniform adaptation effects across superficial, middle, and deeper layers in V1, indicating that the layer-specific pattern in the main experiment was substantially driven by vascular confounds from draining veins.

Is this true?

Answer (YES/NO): NO